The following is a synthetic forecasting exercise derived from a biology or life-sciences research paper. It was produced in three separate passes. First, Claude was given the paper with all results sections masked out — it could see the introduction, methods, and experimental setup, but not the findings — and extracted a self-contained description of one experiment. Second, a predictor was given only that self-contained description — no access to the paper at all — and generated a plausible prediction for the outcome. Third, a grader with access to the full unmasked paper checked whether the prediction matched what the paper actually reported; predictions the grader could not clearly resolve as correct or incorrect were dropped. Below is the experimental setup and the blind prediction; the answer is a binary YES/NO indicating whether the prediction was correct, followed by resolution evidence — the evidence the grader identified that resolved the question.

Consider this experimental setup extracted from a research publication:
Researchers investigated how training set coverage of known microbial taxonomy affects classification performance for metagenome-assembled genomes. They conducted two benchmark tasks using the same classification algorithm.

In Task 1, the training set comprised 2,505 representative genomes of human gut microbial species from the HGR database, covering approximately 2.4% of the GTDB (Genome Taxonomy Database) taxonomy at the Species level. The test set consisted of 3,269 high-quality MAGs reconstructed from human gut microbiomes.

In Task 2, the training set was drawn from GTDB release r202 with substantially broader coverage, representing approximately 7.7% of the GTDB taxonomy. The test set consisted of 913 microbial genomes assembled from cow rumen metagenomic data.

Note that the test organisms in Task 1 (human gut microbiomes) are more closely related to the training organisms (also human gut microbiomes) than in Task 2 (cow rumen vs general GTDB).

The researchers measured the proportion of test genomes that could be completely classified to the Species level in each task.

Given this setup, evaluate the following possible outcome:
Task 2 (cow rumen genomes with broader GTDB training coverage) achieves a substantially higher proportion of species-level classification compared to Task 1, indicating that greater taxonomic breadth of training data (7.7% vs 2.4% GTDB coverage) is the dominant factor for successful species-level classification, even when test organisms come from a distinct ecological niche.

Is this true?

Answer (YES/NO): NO